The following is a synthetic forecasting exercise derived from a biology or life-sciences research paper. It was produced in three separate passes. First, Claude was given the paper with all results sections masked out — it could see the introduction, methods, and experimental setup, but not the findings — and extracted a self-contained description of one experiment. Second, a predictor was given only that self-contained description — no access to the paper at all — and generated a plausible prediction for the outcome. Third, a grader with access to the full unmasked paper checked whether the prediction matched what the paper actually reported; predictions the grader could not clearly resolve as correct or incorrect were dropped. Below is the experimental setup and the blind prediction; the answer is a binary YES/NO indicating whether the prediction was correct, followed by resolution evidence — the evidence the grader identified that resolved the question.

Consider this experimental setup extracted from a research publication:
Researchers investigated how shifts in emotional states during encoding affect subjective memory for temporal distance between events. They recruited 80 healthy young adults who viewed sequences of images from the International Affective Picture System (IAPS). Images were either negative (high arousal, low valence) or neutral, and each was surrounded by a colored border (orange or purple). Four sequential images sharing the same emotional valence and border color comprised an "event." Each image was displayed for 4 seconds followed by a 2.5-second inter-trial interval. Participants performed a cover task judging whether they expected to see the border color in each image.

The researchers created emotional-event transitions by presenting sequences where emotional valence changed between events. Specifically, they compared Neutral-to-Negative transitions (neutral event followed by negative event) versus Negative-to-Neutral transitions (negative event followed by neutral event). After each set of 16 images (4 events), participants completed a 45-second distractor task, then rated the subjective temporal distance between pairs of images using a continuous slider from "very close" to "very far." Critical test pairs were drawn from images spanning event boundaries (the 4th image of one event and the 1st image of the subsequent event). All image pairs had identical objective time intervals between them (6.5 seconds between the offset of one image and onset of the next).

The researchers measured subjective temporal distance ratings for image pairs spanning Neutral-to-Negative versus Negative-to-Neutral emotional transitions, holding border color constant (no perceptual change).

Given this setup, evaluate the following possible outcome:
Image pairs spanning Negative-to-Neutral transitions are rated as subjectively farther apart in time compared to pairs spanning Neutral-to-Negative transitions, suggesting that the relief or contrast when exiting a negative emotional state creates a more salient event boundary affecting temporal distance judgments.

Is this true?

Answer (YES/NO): NO